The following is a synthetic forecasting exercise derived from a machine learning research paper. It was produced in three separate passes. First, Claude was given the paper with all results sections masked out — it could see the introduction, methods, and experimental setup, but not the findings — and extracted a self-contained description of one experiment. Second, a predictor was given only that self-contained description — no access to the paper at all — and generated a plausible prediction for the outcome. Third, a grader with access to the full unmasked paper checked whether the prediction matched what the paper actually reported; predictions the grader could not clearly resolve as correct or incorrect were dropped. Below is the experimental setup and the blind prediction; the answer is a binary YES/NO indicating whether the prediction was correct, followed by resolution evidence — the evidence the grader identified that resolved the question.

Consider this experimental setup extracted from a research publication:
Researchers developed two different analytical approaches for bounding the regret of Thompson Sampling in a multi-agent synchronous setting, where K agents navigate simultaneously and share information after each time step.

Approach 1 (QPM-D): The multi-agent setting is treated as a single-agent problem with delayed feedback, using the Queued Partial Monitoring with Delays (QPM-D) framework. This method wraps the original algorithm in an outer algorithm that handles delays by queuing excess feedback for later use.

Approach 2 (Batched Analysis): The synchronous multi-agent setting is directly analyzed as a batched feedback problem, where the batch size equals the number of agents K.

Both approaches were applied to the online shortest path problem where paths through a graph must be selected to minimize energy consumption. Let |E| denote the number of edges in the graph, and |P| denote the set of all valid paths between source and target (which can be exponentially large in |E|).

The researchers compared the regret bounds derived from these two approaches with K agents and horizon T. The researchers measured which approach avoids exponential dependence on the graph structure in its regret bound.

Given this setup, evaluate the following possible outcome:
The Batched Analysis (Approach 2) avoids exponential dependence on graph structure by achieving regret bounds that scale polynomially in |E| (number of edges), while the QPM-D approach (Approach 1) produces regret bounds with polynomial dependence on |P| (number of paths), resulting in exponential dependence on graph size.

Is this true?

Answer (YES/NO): YES